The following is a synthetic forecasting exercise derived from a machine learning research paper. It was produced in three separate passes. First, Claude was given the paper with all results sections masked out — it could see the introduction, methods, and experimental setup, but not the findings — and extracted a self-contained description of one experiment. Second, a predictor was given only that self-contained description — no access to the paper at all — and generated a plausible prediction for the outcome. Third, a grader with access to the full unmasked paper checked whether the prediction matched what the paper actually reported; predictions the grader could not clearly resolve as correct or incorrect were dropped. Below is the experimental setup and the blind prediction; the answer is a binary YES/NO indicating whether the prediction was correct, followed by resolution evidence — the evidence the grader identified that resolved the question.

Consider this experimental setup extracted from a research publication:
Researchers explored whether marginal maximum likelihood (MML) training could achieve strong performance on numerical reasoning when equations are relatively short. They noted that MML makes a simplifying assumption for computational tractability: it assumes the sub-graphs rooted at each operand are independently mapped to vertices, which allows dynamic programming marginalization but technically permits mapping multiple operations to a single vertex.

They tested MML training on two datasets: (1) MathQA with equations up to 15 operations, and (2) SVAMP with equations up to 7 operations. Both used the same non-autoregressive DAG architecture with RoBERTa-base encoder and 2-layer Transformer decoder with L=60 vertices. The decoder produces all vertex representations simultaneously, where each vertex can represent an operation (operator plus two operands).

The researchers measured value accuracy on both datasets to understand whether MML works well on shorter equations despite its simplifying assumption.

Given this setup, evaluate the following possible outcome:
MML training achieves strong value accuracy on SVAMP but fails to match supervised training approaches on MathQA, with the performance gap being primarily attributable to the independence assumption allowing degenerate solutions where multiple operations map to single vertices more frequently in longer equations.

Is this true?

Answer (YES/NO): NO